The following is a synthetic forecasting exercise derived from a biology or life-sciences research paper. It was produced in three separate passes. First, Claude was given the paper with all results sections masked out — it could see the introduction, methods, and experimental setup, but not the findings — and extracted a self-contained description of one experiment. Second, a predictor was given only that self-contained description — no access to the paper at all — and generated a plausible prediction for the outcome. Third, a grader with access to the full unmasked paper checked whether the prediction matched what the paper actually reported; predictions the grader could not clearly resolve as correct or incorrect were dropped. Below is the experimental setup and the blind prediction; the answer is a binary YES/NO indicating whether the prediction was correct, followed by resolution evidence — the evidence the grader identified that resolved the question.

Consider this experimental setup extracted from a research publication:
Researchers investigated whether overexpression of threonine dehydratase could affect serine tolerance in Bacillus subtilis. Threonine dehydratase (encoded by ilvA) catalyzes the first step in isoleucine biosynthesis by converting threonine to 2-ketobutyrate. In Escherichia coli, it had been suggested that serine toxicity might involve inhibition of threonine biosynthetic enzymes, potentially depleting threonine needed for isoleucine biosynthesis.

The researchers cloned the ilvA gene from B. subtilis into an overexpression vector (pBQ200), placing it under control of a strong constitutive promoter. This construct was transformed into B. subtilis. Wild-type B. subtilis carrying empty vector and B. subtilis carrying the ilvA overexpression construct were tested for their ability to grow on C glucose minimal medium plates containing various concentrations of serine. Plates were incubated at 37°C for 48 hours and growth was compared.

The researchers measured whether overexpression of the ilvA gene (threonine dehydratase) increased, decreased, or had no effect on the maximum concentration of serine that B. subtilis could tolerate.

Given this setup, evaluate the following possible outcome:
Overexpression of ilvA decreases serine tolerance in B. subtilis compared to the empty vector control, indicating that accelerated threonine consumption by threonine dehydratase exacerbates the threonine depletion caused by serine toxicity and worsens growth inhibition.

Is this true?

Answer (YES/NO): NO